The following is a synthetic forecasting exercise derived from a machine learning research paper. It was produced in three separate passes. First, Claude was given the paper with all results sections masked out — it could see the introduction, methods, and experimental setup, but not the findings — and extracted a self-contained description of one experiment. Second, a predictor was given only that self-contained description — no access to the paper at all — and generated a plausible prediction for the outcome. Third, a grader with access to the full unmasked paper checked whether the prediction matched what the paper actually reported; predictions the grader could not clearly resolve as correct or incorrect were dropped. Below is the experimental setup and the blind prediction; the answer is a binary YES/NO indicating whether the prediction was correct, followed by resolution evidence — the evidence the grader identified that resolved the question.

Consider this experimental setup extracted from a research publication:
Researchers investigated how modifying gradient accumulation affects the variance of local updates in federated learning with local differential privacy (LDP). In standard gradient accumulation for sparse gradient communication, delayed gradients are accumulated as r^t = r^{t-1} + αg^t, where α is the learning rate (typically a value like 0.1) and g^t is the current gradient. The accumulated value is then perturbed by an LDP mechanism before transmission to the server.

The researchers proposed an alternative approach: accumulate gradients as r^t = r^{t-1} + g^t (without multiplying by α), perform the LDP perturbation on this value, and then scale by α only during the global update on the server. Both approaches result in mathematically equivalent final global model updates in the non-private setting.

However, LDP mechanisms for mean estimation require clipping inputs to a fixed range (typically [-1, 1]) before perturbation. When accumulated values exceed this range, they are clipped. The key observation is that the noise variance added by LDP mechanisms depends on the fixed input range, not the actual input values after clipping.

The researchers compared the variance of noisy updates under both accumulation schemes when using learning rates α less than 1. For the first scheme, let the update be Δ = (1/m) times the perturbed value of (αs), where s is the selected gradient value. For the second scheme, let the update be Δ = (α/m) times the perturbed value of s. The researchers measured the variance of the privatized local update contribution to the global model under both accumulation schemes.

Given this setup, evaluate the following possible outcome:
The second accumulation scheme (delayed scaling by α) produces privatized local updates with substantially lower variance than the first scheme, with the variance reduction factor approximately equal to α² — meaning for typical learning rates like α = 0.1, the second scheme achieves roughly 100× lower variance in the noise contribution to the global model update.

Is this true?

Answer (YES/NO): YES